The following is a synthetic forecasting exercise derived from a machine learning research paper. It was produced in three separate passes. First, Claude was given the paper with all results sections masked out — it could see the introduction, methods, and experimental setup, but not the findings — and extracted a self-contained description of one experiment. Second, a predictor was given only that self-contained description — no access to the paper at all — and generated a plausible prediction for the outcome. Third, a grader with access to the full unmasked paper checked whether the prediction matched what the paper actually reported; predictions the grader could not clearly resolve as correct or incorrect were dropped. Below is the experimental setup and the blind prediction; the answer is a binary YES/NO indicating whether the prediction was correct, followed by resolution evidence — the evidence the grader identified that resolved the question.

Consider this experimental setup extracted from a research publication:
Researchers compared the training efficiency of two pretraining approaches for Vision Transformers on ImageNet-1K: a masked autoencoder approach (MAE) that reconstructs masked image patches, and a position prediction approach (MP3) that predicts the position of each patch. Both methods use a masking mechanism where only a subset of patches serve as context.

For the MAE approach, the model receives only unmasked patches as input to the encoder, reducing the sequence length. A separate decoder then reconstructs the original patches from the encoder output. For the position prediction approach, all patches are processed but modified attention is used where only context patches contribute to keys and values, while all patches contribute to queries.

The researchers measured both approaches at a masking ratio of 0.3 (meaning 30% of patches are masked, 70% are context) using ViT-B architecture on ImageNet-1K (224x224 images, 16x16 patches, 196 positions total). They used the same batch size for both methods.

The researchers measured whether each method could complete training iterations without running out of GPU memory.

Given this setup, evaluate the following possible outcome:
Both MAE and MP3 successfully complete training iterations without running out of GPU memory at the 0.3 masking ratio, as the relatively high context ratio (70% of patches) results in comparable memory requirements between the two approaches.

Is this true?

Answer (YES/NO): NO